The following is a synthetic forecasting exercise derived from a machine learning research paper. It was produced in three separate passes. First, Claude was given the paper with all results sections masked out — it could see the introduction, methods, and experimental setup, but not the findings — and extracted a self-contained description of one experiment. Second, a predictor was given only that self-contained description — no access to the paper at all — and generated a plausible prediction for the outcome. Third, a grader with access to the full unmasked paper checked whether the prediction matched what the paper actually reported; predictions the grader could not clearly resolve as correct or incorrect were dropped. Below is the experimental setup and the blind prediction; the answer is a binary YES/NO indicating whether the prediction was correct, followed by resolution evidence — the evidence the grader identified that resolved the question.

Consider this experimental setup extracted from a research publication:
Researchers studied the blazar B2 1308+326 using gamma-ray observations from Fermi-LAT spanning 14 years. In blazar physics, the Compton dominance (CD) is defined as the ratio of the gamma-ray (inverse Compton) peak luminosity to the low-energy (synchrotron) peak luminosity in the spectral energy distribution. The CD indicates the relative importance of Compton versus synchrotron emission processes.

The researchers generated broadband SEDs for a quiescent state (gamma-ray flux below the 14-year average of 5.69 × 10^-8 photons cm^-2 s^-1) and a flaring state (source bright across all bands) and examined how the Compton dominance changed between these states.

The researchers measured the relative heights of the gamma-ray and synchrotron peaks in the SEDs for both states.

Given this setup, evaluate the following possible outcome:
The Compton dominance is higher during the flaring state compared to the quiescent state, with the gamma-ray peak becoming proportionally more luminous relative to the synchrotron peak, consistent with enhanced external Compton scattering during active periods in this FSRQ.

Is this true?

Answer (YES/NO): NO